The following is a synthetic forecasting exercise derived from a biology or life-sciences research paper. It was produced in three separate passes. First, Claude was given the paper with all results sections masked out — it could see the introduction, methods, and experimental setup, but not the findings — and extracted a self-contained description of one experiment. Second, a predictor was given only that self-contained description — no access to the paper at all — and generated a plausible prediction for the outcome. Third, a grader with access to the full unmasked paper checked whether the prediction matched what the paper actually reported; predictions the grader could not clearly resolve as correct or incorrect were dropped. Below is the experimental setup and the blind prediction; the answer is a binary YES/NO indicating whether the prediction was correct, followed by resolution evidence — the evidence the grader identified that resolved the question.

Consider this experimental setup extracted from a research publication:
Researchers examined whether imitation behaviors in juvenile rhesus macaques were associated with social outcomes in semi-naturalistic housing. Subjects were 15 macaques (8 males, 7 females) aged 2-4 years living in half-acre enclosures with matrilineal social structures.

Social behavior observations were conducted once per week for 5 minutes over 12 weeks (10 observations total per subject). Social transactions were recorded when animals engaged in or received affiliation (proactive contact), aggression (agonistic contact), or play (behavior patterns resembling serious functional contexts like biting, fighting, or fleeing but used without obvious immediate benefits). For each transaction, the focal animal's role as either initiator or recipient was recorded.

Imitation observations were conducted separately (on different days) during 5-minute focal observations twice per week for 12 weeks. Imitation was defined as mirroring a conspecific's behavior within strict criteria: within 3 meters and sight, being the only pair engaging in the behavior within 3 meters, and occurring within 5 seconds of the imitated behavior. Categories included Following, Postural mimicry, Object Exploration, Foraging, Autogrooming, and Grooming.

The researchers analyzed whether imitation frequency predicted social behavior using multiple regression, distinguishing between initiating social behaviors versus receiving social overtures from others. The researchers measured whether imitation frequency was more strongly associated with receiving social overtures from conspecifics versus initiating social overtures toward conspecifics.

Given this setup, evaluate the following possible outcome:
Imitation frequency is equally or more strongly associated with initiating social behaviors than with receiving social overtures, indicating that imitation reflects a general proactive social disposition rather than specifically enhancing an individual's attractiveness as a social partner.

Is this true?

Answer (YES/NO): NO